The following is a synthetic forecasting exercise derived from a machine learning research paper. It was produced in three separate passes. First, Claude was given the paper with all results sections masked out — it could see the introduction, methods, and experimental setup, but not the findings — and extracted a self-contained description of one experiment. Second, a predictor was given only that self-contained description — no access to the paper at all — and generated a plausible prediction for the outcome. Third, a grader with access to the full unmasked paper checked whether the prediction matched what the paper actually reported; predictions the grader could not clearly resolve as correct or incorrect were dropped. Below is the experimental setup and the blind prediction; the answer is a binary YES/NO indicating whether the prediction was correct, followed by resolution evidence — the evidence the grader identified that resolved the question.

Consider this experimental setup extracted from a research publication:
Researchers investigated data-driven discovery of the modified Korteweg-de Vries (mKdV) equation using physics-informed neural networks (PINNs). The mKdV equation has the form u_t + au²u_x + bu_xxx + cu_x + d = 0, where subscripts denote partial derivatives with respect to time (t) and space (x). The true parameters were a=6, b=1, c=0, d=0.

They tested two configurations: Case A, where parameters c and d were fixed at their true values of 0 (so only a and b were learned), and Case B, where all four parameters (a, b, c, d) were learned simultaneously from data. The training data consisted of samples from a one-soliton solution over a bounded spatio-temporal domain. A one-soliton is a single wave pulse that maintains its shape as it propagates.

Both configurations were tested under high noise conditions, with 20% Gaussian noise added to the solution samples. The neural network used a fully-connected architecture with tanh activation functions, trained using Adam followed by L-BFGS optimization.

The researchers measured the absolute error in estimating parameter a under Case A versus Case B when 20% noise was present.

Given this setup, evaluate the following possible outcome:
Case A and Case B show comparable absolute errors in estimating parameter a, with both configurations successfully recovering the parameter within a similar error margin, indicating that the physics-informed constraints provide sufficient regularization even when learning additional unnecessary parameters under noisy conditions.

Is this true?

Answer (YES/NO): NO